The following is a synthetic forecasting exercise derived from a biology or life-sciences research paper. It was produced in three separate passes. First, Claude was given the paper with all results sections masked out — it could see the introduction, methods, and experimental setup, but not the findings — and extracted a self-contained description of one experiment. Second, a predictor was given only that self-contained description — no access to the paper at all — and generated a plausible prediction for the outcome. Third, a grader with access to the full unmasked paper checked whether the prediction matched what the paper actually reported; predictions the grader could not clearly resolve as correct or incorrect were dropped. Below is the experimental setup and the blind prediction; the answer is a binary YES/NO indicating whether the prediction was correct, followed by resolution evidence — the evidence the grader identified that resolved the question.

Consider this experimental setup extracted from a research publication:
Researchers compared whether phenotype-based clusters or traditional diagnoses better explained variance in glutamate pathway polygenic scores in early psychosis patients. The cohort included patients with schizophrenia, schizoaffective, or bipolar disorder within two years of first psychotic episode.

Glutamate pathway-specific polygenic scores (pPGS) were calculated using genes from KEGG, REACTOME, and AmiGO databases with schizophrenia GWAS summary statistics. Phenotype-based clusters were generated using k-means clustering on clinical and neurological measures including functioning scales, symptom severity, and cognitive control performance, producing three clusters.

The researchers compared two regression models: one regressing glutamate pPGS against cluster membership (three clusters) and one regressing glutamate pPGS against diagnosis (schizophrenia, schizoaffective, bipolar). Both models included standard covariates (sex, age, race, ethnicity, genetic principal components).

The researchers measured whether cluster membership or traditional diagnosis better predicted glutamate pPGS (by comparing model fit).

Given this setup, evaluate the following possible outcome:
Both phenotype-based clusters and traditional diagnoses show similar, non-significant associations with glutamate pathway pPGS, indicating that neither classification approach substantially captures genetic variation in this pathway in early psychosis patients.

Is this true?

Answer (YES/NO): NO